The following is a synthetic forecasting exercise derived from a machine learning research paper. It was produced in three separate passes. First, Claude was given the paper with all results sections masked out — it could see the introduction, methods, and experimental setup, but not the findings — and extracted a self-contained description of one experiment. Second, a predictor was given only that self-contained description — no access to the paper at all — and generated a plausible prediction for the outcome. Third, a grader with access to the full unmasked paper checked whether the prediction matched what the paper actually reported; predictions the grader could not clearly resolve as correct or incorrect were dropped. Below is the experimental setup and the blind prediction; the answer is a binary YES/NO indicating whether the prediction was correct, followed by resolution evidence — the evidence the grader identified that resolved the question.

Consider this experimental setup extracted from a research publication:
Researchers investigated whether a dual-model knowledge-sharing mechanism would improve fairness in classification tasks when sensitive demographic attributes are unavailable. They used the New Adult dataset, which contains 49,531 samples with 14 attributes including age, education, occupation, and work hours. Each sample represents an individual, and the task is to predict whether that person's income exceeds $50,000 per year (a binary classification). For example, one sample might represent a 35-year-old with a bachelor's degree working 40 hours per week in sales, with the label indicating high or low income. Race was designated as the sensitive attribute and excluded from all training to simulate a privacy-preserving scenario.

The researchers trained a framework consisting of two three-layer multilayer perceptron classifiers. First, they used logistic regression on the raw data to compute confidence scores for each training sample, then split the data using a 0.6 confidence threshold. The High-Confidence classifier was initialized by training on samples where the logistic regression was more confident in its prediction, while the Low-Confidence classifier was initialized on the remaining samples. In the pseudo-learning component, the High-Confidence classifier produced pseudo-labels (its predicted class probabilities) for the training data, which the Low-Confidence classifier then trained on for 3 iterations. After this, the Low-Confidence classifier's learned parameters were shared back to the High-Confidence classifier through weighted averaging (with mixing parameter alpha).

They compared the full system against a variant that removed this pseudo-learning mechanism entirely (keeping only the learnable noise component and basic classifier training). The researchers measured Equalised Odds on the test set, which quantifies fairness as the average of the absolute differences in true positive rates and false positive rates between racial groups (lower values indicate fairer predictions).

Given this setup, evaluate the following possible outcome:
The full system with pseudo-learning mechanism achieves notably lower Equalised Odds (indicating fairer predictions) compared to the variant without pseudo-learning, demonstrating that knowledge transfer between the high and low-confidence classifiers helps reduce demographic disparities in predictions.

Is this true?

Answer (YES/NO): NO